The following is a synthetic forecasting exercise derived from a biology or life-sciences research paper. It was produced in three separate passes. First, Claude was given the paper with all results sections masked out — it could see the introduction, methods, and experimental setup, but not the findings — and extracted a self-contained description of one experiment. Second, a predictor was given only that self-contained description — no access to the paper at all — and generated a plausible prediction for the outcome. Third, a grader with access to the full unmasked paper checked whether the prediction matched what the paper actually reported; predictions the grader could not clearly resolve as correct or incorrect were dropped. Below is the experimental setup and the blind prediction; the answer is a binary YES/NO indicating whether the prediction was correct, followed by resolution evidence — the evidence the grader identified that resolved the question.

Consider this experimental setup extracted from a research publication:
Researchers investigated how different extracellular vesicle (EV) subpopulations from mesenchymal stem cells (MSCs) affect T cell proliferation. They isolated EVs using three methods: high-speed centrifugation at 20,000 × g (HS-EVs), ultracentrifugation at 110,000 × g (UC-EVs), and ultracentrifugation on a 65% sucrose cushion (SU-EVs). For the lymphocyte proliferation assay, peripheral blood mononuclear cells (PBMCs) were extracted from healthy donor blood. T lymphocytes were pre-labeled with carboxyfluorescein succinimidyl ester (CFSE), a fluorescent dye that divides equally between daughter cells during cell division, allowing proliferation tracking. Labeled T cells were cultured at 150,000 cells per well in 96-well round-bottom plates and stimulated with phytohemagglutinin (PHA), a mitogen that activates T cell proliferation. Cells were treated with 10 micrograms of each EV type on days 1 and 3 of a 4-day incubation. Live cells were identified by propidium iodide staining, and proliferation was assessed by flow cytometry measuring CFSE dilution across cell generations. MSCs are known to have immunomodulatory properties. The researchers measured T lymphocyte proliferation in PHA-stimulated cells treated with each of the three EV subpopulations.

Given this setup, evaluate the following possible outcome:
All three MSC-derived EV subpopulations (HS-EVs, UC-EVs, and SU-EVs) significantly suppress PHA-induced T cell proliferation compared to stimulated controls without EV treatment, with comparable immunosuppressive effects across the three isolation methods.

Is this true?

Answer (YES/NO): NO